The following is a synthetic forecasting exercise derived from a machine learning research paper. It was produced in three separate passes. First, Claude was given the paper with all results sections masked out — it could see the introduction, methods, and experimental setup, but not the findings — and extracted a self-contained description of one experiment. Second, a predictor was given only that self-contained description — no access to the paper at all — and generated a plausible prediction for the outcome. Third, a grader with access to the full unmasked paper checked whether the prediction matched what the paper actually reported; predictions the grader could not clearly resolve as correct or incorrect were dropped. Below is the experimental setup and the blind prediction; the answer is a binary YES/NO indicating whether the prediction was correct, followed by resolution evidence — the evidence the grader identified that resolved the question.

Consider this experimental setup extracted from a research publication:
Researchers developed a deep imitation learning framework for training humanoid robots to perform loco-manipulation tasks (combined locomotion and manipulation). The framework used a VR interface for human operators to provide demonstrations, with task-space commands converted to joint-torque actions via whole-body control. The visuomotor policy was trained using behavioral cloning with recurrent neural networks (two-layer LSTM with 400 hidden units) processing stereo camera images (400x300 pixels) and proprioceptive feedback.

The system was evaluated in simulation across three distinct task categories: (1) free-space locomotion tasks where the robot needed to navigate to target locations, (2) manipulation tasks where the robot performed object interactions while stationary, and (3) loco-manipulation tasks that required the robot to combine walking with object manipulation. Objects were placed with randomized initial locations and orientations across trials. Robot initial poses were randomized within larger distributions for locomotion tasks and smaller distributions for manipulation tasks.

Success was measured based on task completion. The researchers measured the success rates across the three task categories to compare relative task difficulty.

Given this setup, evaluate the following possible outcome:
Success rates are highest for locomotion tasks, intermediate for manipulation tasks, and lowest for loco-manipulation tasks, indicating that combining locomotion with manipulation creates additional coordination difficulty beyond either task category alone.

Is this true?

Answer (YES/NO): NO